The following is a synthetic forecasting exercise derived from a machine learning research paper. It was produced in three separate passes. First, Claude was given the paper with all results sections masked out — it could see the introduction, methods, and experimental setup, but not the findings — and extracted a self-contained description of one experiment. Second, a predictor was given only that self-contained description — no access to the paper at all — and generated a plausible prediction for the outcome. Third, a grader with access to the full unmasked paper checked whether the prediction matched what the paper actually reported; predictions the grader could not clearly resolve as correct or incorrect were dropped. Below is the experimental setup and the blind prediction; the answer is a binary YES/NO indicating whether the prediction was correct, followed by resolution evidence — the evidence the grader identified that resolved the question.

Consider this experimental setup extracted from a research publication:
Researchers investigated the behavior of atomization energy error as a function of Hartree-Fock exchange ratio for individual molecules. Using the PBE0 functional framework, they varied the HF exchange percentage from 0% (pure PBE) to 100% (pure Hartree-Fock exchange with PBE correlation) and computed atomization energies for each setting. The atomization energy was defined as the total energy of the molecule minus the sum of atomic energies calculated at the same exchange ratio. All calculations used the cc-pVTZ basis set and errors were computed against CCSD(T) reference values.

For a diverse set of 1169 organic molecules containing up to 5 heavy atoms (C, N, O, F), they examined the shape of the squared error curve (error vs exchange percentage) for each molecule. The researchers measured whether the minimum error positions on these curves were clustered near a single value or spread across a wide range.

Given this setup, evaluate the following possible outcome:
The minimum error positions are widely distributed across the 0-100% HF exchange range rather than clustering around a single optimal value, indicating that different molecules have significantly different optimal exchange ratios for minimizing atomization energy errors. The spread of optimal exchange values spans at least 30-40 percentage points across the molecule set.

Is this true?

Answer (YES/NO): NO